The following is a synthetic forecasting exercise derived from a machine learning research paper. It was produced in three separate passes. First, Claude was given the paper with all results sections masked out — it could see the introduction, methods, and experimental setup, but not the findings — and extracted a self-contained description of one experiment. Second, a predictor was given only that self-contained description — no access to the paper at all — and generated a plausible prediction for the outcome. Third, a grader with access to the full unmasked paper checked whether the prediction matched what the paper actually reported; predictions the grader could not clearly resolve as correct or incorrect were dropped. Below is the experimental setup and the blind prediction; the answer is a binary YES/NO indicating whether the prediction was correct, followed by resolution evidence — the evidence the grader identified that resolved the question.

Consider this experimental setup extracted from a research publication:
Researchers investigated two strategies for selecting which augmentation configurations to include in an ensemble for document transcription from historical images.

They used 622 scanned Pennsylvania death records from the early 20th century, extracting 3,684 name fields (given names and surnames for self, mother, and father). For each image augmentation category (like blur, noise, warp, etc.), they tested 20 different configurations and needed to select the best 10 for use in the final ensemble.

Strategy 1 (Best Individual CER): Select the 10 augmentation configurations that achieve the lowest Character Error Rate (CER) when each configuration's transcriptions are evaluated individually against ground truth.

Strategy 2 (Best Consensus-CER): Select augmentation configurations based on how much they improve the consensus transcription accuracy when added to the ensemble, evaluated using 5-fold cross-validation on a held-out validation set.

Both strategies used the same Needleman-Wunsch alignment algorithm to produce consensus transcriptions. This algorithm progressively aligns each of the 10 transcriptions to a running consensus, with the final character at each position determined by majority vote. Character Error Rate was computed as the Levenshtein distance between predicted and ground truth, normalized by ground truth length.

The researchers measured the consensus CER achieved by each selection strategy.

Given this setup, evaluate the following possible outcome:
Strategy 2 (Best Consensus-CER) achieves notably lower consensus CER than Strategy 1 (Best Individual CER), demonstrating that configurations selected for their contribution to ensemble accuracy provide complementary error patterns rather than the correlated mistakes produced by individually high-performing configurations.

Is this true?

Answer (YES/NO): YES